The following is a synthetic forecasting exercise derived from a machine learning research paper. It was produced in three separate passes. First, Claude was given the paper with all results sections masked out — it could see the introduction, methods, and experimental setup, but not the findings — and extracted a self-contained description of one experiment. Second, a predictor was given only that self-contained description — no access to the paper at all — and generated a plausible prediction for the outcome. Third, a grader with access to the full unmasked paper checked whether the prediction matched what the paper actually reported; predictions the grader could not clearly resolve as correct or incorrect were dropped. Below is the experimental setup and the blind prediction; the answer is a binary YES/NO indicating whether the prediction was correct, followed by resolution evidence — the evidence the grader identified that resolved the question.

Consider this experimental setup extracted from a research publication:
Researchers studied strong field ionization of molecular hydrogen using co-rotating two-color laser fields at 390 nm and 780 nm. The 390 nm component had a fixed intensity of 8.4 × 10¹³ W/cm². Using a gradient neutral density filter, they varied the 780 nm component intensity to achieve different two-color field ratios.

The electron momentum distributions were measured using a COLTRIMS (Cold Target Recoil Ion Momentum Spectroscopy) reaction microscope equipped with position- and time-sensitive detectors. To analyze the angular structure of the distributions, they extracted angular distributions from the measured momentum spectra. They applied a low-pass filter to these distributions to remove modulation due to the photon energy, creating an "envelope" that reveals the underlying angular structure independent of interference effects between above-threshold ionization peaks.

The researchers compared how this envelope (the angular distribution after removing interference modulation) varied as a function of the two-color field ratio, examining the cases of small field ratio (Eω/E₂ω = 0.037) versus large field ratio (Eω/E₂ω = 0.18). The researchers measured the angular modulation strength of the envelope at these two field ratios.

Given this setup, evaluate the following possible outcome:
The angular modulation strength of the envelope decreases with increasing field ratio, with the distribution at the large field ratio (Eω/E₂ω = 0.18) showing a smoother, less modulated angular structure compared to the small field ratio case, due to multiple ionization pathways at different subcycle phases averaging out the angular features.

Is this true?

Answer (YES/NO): NO